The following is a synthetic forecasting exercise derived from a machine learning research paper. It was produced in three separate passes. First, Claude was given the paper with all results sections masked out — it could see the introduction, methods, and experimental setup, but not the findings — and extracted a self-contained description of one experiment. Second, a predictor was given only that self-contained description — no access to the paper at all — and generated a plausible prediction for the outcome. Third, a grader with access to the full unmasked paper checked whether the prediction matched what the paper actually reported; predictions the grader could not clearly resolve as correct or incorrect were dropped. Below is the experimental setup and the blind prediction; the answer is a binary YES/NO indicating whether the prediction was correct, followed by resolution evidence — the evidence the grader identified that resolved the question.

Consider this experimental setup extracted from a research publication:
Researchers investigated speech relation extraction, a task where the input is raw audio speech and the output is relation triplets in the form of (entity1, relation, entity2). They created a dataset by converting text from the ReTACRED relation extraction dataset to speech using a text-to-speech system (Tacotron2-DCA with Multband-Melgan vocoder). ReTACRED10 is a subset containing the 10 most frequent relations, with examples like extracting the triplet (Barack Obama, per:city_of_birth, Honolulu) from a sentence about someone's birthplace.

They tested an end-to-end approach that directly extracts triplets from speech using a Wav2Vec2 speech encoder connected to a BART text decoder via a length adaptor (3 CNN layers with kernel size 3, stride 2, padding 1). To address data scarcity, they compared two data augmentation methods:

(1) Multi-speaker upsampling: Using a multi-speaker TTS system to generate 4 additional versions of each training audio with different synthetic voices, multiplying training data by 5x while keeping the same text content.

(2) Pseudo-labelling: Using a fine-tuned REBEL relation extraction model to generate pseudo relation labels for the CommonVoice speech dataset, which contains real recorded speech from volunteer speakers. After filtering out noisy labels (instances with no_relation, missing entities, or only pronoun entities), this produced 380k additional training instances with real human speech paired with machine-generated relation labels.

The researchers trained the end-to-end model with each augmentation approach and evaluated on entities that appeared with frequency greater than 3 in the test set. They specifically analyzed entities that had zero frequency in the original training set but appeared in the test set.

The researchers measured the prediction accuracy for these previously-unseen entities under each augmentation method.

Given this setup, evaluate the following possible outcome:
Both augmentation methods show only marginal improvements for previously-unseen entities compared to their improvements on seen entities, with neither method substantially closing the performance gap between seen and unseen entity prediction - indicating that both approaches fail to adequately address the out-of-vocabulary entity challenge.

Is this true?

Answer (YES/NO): NO